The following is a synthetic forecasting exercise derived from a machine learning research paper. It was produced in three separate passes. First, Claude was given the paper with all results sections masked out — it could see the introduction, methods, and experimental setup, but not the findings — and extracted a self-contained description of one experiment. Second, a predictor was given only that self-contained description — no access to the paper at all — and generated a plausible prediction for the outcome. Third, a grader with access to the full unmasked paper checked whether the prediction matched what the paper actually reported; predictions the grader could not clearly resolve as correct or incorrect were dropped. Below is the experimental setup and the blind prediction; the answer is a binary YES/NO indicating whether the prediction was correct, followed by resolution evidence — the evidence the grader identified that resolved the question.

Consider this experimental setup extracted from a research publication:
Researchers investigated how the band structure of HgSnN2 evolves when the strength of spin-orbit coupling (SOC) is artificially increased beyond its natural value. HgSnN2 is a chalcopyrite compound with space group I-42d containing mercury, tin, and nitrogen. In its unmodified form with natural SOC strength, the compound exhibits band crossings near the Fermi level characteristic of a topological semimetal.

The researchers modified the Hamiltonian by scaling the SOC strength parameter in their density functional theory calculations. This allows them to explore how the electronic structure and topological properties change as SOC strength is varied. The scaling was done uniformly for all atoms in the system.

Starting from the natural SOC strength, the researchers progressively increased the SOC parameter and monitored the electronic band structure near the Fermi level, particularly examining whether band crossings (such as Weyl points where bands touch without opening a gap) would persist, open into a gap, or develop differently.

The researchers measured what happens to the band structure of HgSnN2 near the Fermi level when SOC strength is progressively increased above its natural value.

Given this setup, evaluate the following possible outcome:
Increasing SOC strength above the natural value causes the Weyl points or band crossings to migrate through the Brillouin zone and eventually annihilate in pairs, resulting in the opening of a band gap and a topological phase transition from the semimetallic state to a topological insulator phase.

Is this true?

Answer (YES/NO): YES